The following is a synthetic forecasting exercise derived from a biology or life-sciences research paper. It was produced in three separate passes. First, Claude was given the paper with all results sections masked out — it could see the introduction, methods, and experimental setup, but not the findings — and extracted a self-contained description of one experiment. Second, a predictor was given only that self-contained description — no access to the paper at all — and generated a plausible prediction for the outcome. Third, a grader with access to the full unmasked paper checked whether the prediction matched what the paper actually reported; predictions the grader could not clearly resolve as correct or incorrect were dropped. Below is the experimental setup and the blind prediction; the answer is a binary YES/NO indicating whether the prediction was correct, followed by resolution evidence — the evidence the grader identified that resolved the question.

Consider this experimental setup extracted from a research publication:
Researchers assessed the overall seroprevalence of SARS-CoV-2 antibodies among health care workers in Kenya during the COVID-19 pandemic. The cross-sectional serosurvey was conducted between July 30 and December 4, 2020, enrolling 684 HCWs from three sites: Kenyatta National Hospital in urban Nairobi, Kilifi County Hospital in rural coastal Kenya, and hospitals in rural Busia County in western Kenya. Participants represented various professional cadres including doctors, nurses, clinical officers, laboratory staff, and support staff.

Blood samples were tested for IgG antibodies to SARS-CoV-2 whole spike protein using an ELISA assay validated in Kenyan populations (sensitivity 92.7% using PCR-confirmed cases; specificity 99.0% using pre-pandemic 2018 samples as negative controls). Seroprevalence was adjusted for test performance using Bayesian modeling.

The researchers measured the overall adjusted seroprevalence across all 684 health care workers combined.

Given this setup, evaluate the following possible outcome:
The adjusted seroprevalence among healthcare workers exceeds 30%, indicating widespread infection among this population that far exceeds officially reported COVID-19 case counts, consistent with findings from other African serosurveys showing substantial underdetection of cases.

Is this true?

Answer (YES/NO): NO